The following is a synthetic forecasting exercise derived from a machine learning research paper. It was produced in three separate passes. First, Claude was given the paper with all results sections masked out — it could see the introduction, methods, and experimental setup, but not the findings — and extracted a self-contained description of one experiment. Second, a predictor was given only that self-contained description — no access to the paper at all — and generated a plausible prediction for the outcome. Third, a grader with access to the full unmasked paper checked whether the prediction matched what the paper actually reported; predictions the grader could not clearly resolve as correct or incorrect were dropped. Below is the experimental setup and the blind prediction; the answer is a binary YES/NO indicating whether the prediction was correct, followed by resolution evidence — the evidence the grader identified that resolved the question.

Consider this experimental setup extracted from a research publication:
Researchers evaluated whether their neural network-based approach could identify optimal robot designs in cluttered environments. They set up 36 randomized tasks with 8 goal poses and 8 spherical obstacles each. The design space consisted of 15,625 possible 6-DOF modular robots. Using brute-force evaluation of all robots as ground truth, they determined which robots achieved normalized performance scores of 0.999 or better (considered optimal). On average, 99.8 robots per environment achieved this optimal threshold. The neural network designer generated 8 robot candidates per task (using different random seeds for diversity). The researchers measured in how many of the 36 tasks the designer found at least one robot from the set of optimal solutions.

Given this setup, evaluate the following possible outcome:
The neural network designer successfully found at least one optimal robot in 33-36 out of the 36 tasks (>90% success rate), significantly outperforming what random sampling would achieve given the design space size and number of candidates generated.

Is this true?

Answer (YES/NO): NO